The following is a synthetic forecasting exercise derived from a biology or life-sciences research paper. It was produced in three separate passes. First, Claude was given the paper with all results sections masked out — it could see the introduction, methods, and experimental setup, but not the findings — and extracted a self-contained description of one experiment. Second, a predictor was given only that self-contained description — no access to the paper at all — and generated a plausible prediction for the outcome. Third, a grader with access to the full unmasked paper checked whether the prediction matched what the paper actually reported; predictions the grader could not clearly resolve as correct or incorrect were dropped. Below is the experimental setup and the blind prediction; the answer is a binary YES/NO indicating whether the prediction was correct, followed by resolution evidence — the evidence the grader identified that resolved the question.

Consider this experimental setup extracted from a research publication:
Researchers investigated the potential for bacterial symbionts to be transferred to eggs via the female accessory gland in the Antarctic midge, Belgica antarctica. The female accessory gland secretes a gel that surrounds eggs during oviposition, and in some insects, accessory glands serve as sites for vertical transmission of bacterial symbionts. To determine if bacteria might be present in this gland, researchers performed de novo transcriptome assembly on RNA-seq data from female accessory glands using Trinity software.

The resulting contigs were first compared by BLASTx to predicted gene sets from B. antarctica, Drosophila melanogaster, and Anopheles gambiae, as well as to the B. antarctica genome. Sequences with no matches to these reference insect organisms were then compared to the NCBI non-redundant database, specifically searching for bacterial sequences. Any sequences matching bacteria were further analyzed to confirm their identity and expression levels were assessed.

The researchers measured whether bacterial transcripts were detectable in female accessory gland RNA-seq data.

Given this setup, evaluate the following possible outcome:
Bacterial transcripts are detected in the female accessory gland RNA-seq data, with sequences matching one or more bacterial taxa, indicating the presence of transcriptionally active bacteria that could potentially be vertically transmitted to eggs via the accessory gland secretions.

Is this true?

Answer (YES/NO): NO